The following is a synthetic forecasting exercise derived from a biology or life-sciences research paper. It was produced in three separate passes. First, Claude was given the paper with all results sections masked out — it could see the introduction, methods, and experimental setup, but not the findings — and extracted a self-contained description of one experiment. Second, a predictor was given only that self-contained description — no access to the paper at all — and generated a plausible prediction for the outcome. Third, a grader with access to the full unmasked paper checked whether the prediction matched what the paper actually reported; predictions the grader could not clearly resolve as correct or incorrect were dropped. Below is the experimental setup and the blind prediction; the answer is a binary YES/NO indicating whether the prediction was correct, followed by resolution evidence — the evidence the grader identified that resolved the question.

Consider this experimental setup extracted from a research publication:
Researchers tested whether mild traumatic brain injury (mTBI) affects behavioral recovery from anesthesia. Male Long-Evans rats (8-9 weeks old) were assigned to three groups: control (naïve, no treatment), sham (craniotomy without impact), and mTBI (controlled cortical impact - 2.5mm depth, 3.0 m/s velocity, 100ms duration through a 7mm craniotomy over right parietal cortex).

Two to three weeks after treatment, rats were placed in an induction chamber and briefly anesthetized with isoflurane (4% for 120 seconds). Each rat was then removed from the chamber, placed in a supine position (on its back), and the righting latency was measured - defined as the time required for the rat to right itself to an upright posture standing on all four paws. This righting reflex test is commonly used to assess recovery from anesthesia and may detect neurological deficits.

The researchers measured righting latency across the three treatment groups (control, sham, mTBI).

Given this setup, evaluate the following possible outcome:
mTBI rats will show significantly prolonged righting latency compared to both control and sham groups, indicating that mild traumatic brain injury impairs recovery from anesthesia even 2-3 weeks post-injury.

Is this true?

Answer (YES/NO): YES